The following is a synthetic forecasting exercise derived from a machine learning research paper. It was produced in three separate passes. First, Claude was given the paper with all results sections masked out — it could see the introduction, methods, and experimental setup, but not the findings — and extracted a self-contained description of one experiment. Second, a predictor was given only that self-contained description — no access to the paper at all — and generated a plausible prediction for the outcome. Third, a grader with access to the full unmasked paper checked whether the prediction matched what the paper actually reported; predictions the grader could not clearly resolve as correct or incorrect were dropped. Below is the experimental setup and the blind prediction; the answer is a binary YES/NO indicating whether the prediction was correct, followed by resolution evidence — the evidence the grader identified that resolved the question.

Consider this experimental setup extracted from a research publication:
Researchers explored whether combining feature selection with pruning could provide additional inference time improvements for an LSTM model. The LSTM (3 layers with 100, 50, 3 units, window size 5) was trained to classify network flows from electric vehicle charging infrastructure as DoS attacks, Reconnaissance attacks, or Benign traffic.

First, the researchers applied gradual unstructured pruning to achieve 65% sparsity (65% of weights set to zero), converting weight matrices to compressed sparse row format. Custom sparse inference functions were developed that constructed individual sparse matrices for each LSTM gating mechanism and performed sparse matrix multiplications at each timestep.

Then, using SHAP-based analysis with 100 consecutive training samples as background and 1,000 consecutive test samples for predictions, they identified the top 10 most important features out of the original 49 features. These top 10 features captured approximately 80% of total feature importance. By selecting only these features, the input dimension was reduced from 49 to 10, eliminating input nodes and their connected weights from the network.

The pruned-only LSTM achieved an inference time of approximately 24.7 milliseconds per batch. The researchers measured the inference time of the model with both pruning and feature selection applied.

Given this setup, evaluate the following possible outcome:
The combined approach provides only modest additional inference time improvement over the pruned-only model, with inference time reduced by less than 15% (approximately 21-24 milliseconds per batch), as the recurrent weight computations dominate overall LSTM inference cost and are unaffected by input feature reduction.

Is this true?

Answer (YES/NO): NO